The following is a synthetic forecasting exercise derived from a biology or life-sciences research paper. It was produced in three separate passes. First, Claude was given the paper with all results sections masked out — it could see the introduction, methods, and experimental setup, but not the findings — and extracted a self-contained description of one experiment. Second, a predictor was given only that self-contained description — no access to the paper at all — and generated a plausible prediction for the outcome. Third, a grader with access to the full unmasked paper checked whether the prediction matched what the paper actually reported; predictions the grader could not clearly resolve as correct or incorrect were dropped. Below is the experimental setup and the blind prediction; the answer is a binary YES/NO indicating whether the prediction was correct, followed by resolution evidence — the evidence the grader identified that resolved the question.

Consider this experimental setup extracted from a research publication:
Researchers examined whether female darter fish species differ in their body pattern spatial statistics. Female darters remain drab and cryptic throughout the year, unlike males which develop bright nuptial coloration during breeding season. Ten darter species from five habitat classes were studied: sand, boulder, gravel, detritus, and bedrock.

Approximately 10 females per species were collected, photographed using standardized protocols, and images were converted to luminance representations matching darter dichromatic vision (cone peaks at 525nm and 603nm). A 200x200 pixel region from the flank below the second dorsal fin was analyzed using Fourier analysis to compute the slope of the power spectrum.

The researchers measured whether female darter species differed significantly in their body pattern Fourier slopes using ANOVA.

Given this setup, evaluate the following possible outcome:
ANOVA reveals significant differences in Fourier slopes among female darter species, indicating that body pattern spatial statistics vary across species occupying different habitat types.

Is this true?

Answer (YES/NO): YES